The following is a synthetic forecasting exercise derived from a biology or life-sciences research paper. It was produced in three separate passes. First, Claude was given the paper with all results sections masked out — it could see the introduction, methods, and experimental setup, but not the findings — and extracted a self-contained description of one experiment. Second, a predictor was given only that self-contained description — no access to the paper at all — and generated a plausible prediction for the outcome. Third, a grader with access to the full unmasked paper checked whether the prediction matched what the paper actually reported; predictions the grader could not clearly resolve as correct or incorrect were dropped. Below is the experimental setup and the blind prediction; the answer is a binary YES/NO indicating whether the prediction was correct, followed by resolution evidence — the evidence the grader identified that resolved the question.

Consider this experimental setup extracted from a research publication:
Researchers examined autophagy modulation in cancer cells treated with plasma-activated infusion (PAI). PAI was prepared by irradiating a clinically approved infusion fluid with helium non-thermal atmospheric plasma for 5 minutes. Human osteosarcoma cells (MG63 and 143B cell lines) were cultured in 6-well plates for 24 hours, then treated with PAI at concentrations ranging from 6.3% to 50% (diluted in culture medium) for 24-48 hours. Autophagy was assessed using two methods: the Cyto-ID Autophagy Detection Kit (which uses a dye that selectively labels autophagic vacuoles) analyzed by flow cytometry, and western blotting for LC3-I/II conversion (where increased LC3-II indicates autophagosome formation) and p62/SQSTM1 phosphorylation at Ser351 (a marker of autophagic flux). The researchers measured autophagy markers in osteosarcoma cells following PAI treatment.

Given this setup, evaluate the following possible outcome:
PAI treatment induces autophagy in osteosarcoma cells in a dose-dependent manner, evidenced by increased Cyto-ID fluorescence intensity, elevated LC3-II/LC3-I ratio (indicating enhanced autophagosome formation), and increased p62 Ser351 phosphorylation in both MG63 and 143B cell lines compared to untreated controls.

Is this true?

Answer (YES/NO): NO